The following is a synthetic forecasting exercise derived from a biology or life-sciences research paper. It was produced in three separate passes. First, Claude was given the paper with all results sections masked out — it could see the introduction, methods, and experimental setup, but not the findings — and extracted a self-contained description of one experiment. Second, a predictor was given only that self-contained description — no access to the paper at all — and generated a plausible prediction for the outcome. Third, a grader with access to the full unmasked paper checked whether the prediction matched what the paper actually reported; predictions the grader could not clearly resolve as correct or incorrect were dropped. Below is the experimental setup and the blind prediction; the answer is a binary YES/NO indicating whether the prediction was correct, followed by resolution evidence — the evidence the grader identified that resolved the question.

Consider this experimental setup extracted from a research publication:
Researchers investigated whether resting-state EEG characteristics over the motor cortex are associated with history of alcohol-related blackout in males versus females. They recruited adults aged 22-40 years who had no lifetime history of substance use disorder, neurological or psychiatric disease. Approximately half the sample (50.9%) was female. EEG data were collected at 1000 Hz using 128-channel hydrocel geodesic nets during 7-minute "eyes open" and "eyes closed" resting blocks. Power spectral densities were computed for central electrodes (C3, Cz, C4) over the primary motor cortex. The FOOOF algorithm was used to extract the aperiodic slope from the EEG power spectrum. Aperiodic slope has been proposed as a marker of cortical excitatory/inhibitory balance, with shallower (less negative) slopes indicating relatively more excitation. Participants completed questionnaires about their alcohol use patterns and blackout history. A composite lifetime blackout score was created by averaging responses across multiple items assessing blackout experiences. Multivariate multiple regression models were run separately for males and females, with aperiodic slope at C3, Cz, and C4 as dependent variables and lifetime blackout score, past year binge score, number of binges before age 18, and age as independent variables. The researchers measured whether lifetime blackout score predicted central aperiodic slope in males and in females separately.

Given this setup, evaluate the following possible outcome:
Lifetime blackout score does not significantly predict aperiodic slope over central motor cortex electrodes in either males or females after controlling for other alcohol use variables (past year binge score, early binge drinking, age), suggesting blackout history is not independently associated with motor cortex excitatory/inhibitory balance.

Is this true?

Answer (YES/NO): NO